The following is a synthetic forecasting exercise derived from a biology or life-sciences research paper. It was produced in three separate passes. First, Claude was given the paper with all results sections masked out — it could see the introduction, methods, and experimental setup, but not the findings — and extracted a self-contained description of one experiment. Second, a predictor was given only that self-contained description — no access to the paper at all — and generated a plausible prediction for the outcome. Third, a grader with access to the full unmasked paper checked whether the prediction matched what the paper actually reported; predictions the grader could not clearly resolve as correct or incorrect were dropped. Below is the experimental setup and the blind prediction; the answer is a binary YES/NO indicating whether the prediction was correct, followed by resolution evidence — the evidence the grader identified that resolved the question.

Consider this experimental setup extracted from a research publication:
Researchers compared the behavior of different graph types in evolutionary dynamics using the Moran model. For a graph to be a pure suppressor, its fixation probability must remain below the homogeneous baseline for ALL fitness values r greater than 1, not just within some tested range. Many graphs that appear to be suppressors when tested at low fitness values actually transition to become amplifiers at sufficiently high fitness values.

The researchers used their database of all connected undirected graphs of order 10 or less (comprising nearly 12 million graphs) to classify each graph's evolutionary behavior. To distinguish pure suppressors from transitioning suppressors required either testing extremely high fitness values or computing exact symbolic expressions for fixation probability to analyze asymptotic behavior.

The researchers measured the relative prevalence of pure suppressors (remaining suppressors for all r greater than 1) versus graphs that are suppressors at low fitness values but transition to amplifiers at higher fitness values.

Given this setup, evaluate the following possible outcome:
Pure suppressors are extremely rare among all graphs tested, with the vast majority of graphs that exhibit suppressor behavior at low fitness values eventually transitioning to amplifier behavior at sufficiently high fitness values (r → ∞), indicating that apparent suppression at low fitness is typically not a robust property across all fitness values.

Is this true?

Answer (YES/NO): YES